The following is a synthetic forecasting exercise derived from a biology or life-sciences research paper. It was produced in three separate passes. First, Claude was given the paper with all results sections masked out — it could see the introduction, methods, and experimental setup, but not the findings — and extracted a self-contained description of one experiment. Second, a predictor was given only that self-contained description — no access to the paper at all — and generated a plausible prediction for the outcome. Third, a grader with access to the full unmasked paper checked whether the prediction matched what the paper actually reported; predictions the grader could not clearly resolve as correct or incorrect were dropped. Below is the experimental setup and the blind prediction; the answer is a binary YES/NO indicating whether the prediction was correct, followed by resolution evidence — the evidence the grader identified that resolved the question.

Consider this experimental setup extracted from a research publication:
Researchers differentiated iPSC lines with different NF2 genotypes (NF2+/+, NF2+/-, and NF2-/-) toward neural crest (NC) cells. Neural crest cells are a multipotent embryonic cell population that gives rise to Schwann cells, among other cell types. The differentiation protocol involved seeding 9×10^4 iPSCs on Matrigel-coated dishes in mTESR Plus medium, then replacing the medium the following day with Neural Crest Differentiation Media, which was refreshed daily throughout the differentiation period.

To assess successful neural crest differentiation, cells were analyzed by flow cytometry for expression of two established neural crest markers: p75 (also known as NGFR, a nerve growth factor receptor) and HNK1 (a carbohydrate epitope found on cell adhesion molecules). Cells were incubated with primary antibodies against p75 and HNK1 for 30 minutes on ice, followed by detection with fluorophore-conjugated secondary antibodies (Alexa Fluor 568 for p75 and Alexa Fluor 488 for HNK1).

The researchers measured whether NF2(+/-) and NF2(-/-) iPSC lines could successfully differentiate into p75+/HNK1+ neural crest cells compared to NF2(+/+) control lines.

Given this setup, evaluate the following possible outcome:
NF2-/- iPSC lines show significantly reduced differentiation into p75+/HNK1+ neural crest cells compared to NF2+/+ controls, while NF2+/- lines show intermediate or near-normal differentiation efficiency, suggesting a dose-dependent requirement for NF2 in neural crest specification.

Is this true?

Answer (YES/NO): YES